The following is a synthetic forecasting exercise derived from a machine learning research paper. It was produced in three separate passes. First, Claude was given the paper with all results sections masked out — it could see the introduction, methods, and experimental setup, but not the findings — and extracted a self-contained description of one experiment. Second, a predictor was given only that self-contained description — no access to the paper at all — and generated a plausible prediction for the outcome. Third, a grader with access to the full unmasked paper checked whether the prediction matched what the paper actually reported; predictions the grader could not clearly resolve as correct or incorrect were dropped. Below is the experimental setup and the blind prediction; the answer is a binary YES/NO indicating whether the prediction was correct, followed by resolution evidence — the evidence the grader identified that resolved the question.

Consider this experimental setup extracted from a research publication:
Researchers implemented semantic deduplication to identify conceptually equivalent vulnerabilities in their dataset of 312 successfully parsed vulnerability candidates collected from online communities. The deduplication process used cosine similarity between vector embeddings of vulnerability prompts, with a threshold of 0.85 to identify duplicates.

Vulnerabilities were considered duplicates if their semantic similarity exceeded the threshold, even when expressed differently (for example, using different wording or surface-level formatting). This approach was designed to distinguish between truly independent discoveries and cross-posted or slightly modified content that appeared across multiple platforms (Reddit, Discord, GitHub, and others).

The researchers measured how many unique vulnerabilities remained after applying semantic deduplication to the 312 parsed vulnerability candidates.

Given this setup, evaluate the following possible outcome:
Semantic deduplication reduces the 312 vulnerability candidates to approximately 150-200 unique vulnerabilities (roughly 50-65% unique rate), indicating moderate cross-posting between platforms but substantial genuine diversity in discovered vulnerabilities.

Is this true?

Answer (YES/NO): YES